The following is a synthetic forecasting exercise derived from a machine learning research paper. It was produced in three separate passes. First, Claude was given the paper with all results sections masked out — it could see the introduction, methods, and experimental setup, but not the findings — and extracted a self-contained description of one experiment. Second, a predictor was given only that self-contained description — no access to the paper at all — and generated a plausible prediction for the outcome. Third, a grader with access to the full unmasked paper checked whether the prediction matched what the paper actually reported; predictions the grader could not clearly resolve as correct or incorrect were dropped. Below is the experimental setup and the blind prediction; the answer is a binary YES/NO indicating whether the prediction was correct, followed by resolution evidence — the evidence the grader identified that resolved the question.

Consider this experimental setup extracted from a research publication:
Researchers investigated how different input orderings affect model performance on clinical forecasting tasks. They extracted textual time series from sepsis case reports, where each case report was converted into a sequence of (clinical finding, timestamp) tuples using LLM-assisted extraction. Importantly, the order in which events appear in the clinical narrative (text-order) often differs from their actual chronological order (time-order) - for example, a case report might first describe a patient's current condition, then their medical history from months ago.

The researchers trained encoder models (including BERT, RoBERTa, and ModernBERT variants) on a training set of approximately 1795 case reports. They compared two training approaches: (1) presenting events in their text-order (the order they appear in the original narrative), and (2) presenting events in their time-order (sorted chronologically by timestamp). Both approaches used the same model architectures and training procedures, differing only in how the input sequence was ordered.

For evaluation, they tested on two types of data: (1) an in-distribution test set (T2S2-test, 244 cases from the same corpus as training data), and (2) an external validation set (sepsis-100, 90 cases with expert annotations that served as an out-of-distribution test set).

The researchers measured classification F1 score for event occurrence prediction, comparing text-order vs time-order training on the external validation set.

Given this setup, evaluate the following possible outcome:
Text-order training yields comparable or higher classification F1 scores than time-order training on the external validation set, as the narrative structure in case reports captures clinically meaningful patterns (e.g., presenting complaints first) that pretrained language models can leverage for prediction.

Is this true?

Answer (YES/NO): YES